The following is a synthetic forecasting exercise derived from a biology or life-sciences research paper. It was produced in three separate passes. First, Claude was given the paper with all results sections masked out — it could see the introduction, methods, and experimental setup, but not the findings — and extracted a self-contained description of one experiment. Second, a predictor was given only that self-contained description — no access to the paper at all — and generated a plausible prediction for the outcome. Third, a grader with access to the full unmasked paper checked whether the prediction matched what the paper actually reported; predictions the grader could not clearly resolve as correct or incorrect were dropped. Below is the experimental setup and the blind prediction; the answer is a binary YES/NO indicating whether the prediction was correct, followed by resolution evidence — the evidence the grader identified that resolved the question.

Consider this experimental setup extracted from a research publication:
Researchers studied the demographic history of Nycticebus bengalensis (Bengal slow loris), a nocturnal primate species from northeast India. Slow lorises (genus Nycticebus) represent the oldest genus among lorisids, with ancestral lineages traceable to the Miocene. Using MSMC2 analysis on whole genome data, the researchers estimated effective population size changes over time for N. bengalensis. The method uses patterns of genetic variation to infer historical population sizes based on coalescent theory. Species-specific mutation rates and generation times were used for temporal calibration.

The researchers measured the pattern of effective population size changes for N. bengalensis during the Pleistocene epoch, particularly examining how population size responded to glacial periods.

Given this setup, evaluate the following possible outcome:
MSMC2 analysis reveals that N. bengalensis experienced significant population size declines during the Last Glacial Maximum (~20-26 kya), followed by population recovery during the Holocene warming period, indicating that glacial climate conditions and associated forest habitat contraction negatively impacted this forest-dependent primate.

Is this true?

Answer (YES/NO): NO